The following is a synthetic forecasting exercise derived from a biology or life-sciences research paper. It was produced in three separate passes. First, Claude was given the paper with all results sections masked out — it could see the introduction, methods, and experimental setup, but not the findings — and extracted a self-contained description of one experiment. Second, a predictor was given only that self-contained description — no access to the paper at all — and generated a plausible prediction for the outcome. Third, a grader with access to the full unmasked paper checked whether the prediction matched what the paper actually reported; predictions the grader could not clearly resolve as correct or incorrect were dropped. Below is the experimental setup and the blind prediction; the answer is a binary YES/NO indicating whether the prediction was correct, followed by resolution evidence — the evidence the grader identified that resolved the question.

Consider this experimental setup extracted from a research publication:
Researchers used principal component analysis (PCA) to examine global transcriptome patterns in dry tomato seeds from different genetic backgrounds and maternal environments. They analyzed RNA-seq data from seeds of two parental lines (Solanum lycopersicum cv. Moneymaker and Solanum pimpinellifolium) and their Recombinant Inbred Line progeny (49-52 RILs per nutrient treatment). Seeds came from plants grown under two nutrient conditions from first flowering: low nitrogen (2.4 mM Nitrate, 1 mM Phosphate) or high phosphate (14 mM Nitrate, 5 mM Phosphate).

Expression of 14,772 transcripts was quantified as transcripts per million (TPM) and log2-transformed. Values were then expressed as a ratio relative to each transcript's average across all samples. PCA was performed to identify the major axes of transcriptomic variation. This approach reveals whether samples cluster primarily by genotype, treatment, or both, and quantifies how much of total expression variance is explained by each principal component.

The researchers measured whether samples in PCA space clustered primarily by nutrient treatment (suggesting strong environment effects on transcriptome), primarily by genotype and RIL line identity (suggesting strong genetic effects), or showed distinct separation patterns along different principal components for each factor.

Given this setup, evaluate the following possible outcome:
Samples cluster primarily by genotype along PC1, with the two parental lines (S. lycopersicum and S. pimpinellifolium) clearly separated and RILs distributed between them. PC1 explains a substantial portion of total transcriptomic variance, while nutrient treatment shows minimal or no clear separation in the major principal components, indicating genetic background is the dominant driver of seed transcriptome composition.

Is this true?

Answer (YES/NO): NO